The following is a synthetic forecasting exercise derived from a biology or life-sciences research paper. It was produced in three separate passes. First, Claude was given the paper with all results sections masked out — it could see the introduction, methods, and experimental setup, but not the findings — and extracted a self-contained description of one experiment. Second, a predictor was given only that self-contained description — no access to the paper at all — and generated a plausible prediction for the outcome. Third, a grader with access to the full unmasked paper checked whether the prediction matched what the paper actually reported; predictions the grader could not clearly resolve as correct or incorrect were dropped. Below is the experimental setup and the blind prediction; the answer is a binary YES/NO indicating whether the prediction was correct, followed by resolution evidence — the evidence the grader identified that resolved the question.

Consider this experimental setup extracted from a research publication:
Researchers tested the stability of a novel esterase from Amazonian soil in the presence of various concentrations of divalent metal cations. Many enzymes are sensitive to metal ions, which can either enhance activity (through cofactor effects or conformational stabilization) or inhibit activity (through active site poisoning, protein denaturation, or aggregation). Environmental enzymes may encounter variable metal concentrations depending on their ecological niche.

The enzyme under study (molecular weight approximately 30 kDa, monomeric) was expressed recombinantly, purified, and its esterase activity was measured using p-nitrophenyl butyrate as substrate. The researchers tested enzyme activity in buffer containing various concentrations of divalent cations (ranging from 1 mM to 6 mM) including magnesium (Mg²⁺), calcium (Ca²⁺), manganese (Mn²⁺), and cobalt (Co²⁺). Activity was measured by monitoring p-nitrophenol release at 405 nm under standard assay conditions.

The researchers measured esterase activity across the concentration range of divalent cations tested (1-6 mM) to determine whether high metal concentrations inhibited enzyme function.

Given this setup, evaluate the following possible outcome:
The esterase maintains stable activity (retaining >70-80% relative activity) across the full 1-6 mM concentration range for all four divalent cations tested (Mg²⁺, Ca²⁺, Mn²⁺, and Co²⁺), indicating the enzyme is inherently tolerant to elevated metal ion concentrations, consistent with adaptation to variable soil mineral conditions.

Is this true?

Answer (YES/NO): NO